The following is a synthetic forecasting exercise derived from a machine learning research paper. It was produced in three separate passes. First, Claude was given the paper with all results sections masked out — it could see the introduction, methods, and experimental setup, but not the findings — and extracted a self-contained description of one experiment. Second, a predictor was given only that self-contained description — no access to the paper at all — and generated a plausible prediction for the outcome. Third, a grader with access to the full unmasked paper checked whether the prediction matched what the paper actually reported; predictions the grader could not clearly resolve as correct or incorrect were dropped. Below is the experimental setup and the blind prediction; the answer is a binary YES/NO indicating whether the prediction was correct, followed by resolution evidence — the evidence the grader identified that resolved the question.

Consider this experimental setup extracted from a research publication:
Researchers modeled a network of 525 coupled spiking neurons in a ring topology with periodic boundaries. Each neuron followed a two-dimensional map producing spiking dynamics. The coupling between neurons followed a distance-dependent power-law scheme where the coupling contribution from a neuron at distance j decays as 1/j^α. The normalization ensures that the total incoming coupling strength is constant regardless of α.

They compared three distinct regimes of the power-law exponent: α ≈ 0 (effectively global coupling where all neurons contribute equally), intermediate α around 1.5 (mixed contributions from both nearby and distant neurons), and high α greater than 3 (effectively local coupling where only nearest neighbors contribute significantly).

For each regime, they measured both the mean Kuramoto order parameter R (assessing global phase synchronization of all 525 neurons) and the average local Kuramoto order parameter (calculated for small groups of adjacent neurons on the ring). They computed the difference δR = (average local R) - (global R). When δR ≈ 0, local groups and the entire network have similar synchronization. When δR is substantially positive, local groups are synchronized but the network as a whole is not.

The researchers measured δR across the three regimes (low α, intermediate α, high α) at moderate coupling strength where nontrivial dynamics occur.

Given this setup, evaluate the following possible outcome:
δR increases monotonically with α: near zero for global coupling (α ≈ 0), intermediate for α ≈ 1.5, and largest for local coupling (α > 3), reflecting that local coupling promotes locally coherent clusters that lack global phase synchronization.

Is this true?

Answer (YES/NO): NO